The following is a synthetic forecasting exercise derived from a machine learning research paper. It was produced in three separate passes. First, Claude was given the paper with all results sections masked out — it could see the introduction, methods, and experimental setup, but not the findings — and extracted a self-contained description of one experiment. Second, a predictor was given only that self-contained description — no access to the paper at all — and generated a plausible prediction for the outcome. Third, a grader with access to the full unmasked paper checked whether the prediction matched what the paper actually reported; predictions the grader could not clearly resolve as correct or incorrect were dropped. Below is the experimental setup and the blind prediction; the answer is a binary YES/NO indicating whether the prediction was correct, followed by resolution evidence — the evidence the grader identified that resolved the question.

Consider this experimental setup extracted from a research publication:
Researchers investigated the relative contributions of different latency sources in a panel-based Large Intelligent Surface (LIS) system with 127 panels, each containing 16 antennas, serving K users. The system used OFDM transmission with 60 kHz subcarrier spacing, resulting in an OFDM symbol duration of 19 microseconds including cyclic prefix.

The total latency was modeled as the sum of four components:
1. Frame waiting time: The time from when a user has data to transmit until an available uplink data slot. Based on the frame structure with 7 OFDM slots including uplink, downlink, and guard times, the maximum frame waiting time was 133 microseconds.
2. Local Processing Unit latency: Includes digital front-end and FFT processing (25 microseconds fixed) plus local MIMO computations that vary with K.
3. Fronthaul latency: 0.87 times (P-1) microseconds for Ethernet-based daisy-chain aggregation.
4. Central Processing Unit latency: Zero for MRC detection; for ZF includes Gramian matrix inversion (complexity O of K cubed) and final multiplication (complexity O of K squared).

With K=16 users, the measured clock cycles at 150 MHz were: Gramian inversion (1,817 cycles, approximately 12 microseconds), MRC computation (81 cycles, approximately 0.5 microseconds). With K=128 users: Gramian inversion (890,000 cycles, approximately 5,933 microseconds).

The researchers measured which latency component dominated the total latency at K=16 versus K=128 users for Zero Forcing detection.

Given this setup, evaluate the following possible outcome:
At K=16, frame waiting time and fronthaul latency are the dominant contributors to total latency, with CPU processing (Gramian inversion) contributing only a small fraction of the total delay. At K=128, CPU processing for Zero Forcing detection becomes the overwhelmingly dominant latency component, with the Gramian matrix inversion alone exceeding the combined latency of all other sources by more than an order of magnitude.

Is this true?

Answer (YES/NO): YES